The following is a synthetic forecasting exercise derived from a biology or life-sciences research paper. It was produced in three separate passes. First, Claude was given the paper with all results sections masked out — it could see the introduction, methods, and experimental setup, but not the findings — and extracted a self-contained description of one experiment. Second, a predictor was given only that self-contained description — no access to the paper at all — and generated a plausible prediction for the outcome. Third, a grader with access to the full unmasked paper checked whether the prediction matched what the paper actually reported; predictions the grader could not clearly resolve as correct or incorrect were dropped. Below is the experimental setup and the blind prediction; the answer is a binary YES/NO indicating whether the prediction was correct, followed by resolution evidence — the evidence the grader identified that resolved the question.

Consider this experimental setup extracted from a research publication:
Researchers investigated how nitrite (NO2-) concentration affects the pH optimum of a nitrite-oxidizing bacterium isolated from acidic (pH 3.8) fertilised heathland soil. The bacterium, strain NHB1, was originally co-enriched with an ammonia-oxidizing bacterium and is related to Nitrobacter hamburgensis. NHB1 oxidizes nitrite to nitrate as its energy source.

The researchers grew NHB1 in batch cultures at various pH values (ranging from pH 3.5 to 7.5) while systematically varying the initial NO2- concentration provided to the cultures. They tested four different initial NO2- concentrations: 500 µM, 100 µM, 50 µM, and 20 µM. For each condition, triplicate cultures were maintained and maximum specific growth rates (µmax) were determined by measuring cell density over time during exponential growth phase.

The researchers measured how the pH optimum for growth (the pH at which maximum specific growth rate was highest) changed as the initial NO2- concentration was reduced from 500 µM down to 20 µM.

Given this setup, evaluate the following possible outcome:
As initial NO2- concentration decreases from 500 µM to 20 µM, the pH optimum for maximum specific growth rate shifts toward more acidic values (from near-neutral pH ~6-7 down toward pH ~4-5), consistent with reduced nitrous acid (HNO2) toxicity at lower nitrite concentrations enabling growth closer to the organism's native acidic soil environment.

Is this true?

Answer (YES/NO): YES